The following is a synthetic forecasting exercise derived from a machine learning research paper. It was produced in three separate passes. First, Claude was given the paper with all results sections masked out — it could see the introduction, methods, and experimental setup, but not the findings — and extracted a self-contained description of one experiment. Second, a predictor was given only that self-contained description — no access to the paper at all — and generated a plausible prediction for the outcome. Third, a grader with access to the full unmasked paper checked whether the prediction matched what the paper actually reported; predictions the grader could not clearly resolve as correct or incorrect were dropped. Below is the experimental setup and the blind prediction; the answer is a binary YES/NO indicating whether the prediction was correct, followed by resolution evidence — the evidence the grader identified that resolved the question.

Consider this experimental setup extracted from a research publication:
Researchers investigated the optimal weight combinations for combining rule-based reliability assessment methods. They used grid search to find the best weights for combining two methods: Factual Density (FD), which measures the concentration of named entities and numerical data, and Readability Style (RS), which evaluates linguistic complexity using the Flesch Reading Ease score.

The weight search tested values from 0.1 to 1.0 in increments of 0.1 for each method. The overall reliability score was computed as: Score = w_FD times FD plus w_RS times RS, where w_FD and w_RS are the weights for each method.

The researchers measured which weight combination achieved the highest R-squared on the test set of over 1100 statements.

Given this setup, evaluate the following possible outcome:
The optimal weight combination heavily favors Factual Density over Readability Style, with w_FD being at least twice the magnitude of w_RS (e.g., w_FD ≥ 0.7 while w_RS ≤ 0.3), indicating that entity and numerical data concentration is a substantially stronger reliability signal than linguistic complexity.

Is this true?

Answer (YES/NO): YES